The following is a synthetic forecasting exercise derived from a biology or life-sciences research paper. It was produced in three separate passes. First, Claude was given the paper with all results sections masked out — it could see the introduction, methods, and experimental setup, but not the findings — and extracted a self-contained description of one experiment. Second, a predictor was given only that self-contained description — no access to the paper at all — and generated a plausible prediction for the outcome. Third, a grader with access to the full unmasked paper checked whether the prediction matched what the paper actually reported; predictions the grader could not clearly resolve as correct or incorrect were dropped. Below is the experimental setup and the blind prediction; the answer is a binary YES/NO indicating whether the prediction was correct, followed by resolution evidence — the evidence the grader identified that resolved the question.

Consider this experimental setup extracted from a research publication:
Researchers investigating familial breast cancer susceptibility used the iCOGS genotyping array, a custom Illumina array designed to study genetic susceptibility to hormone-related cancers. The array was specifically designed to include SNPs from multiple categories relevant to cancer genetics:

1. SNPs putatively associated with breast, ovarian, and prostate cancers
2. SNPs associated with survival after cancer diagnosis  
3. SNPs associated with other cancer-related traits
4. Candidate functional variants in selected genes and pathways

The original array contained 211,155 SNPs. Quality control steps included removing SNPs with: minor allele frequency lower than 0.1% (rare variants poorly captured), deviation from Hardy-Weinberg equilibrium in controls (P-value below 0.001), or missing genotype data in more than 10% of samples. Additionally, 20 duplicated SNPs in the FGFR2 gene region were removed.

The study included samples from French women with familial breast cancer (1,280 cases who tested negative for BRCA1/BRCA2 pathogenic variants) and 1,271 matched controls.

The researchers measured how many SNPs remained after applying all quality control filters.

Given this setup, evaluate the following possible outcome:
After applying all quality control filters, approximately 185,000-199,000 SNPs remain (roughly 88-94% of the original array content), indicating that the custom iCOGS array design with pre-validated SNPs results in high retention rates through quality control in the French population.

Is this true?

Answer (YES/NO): YES